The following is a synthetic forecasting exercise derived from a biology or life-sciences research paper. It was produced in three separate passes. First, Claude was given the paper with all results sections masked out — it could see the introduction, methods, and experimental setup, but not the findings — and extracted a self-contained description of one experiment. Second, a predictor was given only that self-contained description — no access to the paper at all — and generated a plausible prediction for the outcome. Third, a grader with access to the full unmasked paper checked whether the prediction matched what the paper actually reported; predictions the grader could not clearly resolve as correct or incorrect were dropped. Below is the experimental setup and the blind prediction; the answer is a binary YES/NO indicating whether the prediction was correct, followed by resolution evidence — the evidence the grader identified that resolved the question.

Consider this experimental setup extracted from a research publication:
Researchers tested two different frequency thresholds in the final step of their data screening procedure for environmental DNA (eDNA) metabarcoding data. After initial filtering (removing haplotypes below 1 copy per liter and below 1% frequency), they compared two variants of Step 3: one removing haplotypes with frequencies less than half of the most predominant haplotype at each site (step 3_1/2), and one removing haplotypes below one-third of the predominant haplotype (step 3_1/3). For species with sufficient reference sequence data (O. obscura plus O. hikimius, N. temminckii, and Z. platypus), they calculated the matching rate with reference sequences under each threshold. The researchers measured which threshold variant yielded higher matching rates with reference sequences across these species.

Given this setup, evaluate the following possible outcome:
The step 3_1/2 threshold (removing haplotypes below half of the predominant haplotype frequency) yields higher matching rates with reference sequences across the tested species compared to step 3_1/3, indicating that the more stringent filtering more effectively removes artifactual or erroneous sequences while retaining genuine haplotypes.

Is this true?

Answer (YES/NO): NO